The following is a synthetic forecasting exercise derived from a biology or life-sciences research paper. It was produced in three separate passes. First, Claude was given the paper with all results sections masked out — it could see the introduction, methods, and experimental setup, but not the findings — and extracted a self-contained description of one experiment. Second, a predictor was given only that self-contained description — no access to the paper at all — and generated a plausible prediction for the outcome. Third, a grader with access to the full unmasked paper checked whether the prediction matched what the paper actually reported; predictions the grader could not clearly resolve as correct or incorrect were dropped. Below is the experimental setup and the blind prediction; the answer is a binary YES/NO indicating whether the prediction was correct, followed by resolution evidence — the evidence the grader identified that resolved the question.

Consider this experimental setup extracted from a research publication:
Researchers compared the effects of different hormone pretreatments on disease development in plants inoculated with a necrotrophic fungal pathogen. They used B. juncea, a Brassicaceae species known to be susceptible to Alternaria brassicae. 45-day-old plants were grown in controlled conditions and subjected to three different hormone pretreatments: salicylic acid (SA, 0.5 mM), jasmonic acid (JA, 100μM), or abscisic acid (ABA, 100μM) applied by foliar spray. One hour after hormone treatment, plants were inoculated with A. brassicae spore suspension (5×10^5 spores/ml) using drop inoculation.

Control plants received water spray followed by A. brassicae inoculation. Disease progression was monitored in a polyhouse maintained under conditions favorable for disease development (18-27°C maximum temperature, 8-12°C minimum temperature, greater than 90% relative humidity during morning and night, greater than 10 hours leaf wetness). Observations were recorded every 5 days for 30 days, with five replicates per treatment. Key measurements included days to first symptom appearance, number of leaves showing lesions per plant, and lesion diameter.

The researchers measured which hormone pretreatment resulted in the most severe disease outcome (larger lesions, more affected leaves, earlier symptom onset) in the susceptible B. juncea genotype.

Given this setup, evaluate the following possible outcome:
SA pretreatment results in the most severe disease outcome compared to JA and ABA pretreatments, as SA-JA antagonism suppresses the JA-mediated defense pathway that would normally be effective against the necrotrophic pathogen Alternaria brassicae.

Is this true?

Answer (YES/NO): YES